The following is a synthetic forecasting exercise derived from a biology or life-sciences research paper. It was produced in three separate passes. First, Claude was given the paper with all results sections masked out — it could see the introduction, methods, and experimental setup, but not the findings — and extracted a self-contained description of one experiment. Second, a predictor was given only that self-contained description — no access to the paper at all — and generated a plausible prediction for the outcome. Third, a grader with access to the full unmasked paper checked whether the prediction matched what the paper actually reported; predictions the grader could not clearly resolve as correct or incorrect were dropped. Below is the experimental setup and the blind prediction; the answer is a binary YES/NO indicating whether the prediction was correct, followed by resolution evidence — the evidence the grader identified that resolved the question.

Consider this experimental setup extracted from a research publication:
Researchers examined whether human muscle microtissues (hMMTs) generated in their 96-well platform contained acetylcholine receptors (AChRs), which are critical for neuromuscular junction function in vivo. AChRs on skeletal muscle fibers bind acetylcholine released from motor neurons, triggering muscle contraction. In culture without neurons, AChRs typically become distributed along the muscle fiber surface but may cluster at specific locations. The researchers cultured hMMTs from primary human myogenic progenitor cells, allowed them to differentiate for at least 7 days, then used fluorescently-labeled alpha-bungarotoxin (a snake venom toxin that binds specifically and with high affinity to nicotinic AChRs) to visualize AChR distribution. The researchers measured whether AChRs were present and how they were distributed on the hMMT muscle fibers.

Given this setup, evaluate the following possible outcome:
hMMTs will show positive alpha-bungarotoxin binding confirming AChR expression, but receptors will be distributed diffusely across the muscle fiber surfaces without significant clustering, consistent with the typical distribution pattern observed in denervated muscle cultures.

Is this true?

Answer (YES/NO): NO